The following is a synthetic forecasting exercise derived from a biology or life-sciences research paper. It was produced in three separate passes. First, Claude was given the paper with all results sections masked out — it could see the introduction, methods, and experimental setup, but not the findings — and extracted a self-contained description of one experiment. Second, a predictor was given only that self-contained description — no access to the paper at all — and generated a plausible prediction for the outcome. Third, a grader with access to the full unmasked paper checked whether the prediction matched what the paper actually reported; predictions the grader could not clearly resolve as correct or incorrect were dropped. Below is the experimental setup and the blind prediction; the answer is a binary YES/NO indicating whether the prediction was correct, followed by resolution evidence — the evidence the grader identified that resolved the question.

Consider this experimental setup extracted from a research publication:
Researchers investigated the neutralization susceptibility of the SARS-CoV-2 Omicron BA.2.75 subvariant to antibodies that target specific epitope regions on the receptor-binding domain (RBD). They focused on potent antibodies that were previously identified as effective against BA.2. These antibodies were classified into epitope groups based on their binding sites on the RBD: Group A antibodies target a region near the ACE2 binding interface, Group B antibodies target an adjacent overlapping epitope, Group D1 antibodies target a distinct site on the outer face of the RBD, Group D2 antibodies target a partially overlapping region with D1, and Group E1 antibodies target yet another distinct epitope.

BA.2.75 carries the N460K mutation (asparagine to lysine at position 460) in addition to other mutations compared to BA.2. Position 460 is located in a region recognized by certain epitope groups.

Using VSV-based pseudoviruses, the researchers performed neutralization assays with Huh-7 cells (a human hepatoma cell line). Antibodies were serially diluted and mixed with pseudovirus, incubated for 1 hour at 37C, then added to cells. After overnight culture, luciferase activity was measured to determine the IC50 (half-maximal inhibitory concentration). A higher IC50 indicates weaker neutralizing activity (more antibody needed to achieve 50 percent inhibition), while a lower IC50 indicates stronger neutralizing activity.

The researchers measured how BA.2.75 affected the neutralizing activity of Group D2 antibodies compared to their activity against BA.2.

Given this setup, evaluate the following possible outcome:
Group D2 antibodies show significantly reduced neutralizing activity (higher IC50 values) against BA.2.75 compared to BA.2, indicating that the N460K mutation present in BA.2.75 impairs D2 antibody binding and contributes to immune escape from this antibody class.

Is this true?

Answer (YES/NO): NO